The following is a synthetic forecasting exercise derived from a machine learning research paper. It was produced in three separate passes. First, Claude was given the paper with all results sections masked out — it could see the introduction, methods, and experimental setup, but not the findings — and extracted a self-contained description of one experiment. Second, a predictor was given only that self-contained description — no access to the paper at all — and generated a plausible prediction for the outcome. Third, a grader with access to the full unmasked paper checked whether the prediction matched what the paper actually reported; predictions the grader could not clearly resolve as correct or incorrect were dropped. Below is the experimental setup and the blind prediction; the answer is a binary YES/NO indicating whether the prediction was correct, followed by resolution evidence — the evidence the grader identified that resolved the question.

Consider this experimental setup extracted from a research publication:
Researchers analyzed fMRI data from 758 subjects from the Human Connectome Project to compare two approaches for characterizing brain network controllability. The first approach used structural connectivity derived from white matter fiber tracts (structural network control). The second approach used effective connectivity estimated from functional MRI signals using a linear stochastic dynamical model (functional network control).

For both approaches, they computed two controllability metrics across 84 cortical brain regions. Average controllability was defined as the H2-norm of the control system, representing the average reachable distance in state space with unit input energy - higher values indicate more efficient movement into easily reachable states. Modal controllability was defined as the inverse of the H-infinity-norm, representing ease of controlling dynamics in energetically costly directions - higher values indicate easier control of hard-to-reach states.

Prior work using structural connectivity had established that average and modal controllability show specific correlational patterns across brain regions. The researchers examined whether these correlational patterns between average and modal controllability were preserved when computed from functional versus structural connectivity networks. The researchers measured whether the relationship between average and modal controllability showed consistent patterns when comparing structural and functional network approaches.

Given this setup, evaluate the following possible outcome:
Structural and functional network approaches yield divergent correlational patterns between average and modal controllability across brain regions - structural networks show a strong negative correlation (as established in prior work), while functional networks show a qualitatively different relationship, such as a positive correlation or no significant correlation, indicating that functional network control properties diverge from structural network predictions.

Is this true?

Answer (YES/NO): NO